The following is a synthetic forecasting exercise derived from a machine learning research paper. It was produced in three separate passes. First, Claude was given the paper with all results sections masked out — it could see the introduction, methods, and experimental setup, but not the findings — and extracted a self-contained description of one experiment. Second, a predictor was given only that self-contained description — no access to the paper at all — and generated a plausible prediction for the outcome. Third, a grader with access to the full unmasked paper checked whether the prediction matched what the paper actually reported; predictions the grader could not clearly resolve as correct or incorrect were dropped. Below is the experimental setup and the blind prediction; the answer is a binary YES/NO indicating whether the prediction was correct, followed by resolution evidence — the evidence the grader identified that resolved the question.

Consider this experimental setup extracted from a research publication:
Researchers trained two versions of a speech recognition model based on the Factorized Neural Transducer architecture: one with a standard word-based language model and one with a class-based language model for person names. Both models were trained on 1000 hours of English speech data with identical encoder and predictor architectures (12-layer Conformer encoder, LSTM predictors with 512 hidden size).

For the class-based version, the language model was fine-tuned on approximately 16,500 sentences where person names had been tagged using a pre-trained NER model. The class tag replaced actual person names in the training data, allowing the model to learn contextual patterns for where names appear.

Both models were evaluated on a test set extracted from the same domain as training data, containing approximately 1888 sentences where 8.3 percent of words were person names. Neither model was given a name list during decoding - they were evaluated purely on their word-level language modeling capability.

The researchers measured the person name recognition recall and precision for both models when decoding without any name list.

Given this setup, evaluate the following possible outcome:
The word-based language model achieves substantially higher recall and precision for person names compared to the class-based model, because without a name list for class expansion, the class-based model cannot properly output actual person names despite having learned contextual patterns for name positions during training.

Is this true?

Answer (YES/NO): NO